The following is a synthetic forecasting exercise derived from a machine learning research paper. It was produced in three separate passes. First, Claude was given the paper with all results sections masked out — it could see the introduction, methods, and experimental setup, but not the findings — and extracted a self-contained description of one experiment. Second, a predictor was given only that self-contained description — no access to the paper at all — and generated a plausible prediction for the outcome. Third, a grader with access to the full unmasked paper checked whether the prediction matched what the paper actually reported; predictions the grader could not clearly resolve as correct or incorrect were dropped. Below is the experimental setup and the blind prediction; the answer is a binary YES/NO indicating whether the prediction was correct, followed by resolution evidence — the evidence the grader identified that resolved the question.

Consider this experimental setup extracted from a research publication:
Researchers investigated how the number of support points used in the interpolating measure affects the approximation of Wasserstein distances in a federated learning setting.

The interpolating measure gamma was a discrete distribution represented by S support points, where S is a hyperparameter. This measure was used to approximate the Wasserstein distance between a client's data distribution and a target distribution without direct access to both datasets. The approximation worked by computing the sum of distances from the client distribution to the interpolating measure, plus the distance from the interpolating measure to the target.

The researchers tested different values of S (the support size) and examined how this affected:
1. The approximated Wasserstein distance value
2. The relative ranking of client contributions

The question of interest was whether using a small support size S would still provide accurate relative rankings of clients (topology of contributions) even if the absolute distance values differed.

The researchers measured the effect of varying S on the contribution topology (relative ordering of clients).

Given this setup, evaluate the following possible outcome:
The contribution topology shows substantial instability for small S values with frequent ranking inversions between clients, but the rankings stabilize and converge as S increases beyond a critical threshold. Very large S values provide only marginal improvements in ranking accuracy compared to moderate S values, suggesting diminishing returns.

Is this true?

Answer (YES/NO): NO